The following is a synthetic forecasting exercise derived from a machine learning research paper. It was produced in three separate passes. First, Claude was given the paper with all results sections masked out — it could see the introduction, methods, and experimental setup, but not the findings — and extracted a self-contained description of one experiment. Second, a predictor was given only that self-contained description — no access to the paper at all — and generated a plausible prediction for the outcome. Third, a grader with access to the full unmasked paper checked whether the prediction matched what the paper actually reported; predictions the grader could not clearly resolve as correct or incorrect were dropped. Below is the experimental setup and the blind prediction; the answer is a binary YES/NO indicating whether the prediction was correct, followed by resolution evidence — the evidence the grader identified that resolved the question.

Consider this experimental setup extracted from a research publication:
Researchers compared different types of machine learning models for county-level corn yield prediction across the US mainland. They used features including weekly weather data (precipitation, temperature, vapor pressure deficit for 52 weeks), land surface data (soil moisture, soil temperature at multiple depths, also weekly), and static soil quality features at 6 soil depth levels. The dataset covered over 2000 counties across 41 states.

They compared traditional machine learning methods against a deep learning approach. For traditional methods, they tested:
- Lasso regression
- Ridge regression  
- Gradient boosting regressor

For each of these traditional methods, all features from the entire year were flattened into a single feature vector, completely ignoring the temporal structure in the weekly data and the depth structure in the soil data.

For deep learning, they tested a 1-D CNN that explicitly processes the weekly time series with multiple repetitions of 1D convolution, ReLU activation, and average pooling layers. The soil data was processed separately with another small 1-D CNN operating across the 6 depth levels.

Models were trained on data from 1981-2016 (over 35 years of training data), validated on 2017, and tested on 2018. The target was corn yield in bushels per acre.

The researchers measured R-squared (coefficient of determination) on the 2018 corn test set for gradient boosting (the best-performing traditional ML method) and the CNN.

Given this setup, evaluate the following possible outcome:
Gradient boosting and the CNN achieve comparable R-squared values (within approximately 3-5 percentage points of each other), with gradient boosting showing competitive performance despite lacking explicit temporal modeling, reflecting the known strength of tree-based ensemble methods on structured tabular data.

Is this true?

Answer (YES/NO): NO